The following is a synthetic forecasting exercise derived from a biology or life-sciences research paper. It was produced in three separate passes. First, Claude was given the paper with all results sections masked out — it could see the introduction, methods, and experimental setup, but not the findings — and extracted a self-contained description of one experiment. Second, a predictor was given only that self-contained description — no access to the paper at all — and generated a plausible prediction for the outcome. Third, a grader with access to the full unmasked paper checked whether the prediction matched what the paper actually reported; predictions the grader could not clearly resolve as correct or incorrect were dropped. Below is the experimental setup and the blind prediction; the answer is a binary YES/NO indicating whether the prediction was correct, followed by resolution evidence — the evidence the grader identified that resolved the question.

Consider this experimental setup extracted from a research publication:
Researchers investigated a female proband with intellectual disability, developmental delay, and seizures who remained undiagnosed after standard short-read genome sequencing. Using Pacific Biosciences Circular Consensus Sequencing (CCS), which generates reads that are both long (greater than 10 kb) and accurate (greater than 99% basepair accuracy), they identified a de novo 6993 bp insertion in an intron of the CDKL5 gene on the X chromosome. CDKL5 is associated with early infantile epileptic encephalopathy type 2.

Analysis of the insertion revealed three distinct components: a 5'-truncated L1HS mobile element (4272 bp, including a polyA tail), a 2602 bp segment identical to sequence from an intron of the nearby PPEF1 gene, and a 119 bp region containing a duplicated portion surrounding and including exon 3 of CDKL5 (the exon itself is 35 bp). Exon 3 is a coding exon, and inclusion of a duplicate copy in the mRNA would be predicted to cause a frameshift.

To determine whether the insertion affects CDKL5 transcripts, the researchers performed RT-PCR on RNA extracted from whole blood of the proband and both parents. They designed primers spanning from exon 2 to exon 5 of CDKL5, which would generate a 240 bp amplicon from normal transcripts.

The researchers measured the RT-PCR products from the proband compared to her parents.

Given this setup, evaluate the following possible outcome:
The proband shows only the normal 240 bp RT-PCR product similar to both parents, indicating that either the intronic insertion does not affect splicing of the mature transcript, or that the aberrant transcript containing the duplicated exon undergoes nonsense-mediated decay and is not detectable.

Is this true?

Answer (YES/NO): NO